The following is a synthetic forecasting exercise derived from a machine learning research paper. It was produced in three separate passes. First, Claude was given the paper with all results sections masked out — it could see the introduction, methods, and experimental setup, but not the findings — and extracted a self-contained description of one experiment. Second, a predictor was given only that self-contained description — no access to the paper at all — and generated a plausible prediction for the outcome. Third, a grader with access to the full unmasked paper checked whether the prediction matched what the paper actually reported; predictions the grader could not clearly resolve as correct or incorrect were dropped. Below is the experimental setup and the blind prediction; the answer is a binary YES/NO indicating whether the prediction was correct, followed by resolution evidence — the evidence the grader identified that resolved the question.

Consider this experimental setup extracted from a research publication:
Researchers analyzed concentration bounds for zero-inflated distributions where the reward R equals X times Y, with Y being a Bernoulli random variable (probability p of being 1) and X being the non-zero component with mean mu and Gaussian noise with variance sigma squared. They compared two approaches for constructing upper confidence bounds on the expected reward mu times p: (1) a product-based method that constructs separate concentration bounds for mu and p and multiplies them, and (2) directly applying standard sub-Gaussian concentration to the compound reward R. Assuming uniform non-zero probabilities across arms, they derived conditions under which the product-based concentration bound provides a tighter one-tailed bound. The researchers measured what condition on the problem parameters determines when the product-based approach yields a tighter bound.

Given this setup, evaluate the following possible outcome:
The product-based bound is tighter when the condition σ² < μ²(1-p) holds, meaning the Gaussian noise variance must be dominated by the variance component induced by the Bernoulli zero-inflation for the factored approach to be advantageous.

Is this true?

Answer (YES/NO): NO